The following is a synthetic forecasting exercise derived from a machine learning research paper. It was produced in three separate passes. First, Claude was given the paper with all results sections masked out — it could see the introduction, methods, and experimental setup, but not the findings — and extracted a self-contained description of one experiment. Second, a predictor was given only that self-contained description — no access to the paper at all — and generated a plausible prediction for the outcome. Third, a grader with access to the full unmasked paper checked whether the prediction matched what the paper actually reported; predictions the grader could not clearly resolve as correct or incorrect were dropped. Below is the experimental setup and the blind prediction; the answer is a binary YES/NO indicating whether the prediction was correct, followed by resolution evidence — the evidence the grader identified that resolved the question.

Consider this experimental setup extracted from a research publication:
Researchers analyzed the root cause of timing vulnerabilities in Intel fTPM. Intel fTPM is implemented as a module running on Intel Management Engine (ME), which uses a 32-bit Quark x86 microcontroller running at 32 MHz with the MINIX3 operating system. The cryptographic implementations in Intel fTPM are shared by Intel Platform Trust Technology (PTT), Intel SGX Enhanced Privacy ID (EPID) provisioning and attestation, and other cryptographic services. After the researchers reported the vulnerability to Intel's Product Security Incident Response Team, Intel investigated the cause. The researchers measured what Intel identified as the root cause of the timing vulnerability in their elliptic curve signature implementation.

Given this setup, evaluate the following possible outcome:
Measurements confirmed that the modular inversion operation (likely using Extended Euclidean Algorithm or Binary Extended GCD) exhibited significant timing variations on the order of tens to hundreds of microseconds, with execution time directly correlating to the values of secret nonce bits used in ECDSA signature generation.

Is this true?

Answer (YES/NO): NO